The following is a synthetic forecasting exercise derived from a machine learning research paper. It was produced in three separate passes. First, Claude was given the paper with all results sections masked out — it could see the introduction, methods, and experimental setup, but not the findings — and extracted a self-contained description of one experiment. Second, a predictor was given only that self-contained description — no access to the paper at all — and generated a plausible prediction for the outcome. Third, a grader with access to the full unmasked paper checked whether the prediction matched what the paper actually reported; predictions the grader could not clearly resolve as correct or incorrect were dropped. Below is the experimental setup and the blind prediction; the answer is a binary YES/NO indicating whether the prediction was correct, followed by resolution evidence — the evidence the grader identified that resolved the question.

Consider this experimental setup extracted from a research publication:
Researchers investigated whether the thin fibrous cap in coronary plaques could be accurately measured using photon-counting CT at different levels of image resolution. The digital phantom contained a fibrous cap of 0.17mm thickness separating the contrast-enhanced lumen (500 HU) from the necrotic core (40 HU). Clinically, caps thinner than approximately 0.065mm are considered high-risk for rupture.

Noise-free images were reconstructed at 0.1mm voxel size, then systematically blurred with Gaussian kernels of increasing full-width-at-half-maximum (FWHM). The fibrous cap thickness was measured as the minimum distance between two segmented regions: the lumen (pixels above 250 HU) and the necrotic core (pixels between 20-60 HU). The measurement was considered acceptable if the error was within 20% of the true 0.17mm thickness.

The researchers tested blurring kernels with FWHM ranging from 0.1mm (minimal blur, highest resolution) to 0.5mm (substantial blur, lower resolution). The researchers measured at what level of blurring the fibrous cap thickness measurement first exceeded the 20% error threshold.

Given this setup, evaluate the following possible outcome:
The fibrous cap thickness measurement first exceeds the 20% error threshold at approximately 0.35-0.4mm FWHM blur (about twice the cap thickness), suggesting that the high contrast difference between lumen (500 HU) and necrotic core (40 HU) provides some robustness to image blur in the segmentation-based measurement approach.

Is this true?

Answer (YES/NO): NO